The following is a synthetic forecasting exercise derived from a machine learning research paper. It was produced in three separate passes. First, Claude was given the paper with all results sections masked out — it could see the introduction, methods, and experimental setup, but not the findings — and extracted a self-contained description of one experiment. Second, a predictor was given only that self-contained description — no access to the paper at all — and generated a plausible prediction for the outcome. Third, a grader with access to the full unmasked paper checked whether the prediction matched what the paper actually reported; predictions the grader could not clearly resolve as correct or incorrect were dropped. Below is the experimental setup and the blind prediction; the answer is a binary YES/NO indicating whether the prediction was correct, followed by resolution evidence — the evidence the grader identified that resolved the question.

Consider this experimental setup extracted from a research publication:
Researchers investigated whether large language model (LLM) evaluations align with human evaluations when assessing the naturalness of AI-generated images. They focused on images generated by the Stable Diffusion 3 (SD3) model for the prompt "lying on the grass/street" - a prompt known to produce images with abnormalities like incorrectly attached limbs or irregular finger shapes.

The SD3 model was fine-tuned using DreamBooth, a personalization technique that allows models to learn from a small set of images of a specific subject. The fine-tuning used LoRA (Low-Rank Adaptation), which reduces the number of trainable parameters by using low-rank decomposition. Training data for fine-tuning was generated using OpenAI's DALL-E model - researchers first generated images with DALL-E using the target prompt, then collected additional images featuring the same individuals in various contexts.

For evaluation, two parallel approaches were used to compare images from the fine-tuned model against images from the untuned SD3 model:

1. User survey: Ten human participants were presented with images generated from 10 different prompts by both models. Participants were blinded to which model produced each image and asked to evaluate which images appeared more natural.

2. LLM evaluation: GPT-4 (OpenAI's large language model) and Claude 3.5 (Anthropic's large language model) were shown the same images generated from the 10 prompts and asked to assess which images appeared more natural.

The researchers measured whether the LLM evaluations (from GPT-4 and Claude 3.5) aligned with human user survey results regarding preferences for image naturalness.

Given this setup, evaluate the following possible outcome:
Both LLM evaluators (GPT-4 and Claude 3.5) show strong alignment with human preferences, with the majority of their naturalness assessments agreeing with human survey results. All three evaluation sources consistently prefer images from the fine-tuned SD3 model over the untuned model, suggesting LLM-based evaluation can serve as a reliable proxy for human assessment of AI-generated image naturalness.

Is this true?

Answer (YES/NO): NO